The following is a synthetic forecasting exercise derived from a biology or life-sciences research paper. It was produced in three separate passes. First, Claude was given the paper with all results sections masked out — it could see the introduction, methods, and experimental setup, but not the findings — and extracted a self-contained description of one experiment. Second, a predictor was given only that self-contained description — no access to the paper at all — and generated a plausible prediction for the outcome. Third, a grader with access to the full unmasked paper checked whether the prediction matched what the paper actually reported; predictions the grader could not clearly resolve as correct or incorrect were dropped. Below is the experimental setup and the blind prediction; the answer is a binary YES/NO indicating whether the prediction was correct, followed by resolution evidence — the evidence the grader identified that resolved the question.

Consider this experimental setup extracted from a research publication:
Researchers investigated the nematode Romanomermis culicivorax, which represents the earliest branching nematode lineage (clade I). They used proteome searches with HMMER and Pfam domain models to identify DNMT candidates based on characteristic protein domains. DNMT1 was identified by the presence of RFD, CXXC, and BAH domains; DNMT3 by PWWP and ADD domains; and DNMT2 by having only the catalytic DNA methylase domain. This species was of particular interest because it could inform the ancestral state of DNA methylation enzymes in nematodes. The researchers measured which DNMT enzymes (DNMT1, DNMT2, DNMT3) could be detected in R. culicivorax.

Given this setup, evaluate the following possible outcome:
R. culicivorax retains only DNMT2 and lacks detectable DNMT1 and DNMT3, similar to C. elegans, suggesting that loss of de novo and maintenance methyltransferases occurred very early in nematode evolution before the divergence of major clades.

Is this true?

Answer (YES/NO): NO